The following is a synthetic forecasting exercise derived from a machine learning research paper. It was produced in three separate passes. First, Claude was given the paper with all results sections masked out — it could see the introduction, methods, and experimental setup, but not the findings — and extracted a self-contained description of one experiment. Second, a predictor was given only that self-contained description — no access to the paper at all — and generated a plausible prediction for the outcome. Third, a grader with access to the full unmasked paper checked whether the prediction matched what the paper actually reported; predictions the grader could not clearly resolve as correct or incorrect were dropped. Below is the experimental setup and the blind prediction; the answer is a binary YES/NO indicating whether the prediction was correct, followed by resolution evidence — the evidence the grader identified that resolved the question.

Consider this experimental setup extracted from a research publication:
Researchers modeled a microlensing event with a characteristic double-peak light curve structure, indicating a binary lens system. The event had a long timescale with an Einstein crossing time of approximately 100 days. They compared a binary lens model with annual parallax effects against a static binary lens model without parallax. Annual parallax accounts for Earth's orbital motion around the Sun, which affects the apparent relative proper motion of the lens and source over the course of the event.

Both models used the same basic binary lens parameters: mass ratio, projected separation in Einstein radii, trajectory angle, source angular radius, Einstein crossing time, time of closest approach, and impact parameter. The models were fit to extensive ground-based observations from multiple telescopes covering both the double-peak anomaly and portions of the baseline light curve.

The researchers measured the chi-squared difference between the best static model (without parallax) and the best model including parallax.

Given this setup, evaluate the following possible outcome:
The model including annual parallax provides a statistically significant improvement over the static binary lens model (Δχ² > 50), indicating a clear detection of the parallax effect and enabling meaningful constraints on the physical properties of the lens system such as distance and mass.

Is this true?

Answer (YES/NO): YES